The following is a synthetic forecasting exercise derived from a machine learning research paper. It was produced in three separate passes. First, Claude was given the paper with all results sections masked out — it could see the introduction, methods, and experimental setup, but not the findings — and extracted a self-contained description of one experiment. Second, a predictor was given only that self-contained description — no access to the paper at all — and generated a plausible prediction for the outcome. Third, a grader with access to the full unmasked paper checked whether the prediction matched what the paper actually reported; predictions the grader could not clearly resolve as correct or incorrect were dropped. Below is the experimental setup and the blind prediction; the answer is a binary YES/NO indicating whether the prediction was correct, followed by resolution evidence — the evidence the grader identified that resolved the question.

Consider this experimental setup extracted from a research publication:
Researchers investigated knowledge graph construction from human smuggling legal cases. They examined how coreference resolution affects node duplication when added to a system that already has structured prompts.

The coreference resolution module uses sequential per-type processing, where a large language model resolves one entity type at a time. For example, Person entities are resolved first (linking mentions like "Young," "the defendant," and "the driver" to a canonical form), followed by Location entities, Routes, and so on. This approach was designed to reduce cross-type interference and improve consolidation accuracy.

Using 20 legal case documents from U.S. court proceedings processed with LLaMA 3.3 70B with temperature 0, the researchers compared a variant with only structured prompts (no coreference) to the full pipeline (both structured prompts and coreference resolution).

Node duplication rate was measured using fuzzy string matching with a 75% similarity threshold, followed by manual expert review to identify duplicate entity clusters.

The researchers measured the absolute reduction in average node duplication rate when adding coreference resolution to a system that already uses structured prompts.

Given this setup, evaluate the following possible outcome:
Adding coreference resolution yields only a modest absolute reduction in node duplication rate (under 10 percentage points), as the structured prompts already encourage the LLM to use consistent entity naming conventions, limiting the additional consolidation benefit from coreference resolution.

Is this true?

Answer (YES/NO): YES